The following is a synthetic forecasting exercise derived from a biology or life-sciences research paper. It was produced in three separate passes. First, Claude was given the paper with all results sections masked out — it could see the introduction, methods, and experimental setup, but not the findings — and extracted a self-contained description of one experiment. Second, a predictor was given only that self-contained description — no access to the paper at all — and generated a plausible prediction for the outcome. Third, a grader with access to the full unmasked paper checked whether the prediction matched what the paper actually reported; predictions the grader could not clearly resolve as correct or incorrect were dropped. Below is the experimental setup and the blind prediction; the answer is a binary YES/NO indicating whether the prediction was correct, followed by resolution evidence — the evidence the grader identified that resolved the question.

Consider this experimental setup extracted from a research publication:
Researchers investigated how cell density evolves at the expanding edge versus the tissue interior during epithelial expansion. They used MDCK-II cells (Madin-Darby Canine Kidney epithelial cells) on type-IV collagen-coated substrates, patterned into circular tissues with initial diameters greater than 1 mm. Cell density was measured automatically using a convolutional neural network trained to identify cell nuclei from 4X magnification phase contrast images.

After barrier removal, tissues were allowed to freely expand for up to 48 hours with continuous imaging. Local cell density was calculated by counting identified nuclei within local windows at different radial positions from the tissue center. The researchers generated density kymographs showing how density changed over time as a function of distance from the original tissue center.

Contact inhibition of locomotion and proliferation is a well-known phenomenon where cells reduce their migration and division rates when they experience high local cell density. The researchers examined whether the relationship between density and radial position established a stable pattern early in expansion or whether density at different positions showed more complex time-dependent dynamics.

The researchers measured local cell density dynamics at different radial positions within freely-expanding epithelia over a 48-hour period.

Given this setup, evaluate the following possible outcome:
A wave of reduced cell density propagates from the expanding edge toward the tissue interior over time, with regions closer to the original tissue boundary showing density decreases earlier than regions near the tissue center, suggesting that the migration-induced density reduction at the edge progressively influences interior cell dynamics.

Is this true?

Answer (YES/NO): NO